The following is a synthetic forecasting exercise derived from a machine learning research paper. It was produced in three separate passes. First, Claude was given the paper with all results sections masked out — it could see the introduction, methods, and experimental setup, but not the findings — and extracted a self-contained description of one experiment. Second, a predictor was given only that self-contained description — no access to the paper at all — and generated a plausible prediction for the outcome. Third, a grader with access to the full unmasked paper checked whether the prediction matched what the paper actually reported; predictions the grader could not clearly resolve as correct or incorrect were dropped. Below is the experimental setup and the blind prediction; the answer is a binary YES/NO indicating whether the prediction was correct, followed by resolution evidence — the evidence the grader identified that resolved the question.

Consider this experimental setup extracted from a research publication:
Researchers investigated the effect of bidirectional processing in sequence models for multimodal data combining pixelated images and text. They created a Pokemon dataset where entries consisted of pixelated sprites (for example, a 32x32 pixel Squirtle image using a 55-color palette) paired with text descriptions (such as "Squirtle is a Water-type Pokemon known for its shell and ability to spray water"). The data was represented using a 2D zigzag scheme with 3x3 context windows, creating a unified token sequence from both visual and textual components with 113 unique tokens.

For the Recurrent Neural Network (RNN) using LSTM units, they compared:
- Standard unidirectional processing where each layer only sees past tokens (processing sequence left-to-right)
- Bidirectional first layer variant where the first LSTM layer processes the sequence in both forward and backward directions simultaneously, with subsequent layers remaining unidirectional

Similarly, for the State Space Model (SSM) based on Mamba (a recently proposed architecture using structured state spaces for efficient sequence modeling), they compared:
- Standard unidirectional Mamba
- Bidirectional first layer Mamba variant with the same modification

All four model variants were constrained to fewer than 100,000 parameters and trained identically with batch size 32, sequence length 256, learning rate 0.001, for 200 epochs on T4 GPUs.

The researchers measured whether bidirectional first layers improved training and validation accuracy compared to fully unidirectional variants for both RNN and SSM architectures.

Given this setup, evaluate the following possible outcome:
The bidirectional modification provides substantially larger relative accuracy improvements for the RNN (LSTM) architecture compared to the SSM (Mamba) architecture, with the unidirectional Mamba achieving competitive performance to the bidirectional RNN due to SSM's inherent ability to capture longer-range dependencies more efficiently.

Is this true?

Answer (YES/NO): NO